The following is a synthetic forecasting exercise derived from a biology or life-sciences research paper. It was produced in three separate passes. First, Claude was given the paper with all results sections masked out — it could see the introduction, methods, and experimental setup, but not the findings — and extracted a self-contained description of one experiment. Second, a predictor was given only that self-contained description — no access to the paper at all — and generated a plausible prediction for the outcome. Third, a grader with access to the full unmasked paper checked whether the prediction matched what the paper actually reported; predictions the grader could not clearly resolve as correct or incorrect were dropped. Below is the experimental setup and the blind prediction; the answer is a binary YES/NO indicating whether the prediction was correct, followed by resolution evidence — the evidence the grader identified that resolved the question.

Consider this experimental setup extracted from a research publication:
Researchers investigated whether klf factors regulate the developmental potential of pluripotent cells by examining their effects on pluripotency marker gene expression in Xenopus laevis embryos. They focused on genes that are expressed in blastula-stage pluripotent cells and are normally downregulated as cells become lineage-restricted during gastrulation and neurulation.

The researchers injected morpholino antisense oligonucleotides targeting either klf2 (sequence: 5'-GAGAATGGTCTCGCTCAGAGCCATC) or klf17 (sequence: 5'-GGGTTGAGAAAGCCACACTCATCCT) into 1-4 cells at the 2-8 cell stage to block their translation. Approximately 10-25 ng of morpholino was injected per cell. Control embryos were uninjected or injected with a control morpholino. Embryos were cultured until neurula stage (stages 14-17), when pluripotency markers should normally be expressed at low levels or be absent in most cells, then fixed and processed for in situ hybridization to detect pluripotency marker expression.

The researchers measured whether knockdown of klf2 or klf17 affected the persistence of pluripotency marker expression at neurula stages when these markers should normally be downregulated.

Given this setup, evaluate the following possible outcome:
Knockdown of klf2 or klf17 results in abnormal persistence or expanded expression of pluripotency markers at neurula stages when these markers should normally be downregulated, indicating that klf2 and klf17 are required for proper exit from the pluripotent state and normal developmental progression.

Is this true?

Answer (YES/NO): YES